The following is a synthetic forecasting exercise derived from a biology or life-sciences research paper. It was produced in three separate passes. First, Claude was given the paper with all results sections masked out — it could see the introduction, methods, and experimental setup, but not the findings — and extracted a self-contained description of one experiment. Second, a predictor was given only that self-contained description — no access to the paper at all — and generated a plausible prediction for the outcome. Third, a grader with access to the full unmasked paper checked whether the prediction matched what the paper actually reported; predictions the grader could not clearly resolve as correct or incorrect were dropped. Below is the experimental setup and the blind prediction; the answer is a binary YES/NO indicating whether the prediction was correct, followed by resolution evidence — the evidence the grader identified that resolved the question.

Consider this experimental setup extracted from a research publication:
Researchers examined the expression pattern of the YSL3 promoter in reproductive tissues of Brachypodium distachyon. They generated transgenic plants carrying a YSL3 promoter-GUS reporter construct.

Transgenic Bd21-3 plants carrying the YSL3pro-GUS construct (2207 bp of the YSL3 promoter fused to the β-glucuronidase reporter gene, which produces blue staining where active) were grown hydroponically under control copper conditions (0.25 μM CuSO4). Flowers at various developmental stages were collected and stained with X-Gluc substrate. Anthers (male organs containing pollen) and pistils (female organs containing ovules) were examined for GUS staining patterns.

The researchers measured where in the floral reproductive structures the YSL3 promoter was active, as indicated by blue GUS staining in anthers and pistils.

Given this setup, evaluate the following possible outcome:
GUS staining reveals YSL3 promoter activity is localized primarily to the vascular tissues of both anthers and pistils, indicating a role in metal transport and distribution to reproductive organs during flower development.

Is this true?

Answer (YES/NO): NO